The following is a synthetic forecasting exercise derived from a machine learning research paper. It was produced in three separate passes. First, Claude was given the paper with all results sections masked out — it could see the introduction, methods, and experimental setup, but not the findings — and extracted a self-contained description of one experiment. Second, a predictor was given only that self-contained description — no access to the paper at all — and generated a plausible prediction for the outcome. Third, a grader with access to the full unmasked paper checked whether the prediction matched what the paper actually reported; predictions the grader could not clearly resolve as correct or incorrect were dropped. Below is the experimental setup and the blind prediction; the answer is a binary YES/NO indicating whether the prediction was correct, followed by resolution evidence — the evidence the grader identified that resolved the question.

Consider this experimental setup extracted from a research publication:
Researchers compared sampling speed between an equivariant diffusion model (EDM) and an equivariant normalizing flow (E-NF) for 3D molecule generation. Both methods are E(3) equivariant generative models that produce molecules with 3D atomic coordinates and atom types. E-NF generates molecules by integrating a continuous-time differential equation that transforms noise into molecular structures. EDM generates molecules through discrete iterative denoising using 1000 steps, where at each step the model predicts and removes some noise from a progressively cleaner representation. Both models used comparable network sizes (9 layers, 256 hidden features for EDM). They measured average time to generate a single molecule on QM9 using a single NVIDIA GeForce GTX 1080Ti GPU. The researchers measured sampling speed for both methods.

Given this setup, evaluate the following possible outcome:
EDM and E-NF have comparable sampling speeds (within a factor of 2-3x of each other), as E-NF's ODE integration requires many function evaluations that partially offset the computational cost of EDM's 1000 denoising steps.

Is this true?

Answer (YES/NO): NO